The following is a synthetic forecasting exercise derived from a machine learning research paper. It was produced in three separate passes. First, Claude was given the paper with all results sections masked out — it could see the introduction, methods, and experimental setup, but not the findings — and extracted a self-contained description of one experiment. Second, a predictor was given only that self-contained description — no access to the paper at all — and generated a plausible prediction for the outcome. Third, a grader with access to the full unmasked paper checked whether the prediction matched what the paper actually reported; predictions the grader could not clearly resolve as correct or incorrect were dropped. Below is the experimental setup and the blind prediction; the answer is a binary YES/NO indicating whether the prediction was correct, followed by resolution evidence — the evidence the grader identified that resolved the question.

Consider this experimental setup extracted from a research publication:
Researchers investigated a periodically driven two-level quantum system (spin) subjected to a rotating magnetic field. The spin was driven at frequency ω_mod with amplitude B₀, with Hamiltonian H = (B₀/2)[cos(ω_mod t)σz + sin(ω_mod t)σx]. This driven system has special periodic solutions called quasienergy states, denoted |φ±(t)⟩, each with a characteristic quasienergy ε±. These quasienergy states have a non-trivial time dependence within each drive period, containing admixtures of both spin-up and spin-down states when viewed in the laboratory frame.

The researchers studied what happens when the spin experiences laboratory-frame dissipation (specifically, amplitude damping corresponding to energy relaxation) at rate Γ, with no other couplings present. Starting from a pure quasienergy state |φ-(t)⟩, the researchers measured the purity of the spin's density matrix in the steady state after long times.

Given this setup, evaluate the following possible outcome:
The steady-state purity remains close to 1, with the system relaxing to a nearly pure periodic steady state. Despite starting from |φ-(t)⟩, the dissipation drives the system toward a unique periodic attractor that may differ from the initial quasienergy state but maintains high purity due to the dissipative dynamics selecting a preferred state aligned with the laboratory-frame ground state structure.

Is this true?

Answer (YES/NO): NO